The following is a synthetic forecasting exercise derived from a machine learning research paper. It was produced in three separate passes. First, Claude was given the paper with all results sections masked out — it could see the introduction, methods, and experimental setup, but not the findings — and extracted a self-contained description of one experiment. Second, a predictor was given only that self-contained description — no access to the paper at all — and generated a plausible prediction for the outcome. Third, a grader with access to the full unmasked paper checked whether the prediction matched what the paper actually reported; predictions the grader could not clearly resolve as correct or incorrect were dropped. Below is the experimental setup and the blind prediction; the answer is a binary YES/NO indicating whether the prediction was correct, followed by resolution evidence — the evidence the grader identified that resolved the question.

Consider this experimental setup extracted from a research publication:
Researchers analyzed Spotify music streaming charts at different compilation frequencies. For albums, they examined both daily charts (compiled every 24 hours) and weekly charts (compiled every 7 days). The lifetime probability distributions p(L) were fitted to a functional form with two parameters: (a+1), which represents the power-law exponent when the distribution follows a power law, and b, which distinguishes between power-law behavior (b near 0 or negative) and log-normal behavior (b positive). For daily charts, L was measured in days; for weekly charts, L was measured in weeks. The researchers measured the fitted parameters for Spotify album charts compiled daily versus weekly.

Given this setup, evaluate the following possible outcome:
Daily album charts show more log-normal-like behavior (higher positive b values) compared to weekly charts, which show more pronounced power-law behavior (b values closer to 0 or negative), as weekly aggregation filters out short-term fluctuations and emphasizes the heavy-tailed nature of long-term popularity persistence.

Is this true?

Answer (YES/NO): YES